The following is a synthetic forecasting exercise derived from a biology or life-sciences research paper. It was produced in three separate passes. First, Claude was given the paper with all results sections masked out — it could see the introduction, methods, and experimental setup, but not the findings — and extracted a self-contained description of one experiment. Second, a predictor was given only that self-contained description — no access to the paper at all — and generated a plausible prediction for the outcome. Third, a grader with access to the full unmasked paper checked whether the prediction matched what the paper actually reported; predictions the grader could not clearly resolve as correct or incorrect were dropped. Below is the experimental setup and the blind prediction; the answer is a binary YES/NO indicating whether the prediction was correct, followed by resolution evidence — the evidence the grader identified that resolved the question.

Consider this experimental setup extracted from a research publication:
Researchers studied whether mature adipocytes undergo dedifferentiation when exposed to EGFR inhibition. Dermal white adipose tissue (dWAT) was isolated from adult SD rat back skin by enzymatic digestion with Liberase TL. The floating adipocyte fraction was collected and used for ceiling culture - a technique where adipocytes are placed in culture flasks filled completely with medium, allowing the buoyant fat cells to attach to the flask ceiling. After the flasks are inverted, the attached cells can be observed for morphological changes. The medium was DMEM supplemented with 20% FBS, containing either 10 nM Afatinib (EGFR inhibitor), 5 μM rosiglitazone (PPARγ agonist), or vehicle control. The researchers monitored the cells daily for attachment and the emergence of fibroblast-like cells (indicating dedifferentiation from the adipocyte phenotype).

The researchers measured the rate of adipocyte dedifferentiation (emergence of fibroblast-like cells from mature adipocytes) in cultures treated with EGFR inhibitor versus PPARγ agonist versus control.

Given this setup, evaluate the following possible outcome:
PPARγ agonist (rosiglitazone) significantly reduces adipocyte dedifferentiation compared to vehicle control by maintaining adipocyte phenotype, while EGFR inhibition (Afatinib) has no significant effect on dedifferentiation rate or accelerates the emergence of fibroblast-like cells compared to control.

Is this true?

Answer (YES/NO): YES